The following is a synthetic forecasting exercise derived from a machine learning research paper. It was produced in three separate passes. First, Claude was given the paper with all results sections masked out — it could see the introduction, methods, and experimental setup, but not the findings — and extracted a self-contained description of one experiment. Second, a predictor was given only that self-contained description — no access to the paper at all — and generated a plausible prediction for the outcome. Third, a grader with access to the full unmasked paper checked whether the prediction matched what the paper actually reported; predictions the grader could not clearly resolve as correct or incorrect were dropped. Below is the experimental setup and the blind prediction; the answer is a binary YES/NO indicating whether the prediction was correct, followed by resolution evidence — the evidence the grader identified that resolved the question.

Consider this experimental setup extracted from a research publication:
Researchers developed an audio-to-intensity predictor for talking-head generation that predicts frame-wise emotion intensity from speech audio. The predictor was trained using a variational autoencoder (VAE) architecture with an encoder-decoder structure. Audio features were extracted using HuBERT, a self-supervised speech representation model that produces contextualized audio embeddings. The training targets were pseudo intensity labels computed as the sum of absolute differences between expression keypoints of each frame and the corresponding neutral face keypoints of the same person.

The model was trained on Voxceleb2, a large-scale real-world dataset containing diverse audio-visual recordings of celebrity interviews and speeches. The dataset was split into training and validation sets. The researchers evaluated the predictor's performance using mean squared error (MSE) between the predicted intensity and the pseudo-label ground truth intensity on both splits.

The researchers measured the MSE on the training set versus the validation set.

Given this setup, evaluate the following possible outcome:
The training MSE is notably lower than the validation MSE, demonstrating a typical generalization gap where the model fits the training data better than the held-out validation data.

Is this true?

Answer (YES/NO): YES